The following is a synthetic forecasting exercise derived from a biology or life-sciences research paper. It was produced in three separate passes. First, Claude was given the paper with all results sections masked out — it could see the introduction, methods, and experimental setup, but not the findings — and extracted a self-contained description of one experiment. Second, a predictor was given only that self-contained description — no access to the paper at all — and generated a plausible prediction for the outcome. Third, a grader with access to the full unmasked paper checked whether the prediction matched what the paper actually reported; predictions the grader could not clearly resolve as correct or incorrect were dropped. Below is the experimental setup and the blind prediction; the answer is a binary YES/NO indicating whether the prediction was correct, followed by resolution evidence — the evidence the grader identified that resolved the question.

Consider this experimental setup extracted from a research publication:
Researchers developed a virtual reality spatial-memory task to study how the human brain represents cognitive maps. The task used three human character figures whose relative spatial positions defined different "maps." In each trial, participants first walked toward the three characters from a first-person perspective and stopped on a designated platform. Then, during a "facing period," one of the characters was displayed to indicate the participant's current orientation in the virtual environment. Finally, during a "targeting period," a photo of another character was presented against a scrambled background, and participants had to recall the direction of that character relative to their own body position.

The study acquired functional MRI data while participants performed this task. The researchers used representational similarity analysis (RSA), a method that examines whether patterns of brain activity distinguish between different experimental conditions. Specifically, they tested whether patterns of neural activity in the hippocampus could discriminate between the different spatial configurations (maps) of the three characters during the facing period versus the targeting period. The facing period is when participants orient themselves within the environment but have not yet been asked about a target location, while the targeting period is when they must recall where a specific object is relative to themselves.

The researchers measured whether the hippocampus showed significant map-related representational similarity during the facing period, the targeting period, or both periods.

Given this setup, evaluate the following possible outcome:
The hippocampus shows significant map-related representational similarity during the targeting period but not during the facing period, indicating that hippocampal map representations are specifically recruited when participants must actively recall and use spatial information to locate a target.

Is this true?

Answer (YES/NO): NO